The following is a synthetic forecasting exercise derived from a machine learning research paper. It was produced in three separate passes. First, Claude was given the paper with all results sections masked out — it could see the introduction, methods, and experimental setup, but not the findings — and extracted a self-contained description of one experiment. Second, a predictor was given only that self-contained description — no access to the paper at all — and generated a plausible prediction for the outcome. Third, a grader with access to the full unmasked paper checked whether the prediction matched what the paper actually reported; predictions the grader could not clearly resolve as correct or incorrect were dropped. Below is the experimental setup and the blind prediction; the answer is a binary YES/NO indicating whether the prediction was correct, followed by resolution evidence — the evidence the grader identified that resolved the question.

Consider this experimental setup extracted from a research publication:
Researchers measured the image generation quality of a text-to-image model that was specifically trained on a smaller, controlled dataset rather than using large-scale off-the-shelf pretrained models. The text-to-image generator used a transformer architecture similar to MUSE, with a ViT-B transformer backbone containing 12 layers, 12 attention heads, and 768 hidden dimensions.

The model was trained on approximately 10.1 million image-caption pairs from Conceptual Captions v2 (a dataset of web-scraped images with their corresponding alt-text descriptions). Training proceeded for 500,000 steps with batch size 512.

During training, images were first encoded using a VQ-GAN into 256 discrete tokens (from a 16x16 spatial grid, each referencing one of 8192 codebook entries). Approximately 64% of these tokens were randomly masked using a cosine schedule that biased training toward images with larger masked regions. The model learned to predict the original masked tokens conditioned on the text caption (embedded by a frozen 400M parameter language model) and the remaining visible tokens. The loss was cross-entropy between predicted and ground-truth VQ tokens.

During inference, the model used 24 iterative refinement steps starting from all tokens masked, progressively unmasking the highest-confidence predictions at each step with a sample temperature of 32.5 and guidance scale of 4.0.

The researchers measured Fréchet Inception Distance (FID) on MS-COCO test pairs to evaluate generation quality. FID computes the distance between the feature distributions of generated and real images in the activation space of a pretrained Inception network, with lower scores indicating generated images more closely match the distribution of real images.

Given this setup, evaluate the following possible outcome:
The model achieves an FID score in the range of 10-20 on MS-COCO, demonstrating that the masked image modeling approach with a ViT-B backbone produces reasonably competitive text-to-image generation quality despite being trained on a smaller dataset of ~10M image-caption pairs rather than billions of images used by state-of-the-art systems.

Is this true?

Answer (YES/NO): YES